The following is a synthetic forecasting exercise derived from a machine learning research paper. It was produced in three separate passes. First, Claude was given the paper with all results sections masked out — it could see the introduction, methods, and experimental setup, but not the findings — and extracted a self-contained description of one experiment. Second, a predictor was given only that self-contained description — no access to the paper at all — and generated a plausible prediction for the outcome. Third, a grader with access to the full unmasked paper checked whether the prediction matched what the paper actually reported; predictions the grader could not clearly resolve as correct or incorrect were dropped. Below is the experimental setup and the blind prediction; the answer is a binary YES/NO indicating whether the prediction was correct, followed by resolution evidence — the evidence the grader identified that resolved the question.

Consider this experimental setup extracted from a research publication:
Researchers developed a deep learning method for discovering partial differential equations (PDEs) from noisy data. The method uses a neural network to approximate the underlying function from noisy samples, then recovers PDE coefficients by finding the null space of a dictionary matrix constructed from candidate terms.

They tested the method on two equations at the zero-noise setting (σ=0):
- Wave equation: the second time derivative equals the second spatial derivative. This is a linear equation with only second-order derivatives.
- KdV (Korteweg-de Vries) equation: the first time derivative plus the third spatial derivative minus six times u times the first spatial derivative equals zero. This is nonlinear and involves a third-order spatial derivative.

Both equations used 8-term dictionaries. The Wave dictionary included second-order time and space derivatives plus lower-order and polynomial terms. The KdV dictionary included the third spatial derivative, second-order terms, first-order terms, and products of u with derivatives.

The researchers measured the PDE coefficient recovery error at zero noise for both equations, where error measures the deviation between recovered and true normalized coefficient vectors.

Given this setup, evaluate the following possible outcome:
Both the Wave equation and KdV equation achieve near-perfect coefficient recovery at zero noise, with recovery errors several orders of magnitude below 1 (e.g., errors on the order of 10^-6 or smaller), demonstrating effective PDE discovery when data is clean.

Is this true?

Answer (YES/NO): NO